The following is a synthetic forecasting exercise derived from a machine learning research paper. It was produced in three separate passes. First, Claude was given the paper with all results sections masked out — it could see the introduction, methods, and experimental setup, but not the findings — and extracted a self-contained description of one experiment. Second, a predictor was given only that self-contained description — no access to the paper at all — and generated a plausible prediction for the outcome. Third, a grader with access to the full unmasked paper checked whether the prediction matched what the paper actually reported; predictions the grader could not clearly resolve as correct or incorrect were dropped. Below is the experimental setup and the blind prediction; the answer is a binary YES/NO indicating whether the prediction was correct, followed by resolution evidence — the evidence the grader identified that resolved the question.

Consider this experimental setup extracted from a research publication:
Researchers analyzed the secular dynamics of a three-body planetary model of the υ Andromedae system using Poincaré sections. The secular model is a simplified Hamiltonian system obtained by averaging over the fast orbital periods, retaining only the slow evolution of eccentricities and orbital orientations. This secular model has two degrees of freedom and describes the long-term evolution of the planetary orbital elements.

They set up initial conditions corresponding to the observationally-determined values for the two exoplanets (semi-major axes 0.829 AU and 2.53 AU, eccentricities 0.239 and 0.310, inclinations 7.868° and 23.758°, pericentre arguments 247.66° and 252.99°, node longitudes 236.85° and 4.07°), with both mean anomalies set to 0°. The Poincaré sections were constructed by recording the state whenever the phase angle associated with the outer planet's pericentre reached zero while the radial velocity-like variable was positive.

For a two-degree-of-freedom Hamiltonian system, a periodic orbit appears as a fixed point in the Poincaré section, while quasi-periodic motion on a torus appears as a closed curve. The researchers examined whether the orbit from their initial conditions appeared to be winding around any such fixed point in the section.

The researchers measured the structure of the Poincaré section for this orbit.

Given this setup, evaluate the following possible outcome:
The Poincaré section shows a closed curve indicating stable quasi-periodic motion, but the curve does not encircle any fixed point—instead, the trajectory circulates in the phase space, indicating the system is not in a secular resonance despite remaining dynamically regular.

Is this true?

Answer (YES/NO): NO